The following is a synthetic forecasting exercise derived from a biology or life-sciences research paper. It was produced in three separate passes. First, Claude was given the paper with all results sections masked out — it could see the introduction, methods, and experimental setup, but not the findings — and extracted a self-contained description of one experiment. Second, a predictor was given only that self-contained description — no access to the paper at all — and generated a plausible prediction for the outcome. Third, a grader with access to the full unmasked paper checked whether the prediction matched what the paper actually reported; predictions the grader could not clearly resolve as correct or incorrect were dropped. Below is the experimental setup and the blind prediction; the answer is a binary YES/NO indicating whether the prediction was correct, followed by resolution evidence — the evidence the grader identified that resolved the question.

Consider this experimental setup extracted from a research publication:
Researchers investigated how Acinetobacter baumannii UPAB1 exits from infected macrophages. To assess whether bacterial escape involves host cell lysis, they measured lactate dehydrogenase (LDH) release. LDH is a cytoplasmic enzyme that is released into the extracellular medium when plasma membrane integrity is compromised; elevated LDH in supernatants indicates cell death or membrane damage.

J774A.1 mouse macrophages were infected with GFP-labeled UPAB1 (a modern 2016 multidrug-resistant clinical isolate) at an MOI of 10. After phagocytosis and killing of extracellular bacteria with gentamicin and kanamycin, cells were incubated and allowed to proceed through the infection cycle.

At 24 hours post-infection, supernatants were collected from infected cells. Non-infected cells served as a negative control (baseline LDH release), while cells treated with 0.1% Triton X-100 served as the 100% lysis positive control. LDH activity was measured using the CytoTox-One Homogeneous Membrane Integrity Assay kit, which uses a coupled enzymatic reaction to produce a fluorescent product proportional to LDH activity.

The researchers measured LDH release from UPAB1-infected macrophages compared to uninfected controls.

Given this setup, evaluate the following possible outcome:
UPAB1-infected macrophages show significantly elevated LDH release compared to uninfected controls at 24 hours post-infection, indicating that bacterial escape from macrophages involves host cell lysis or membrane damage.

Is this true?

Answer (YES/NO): YES